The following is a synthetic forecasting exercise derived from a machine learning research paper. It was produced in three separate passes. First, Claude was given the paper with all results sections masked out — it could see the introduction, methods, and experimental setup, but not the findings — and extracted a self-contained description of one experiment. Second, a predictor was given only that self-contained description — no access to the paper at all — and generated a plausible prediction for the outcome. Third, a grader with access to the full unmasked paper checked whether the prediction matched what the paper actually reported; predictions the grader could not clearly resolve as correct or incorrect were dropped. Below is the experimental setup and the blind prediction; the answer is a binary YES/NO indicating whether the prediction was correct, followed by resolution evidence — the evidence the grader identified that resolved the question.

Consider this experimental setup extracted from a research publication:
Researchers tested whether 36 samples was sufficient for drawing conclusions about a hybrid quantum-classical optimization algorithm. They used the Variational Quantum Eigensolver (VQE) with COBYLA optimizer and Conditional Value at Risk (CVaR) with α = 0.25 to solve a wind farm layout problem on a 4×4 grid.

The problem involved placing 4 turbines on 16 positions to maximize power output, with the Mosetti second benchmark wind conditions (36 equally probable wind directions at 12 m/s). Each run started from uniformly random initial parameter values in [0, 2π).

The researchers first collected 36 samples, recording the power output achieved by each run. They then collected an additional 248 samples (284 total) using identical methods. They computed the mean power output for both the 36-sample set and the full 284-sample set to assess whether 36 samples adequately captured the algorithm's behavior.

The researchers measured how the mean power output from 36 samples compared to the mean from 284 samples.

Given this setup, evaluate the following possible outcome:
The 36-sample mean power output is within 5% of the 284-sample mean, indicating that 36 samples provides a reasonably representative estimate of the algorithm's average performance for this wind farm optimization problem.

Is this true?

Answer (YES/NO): YES